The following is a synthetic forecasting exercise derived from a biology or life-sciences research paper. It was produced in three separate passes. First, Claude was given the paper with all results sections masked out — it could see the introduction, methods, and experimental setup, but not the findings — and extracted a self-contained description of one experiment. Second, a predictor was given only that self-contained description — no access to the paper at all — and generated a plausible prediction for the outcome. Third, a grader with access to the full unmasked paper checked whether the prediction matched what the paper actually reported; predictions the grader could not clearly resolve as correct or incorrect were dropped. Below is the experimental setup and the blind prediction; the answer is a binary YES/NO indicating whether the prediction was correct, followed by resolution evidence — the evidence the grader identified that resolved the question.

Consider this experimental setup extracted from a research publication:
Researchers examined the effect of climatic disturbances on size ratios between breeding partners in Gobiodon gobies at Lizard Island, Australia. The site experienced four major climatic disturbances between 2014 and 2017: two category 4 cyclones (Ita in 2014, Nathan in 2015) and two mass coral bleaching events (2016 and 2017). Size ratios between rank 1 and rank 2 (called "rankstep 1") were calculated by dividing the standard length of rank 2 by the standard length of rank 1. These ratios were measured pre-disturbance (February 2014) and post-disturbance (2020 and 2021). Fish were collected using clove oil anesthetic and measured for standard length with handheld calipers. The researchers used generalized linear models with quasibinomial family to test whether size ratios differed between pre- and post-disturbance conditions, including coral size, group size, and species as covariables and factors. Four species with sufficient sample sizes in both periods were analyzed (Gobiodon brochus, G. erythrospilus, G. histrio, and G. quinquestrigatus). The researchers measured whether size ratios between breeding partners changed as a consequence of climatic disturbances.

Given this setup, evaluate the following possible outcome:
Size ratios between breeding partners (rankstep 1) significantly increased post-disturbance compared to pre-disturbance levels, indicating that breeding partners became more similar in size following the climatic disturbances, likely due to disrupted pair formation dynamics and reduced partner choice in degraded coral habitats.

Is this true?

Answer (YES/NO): NO